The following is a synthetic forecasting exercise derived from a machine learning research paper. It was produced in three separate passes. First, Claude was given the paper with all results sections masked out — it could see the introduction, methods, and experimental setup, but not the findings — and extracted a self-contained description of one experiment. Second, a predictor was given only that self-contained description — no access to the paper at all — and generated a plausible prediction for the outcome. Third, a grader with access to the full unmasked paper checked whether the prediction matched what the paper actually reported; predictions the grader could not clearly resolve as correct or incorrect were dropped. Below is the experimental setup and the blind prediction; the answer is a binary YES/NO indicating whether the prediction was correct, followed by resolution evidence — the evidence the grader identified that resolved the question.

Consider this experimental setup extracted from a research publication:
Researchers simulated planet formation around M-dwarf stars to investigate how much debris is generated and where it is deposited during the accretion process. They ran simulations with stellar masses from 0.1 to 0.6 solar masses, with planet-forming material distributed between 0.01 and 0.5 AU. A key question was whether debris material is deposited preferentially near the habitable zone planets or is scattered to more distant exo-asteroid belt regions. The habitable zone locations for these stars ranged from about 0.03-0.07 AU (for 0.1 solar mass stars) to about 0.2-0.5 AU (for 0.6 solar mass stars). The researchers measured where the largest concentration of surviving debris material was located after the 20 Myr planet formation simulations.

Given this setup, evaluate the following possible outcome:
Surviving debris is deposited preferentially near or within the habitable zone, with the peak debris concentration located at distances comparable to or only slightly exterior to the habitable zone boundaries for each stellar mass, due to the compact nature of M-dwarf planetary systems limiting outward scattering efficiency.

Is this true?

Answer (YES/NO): NO